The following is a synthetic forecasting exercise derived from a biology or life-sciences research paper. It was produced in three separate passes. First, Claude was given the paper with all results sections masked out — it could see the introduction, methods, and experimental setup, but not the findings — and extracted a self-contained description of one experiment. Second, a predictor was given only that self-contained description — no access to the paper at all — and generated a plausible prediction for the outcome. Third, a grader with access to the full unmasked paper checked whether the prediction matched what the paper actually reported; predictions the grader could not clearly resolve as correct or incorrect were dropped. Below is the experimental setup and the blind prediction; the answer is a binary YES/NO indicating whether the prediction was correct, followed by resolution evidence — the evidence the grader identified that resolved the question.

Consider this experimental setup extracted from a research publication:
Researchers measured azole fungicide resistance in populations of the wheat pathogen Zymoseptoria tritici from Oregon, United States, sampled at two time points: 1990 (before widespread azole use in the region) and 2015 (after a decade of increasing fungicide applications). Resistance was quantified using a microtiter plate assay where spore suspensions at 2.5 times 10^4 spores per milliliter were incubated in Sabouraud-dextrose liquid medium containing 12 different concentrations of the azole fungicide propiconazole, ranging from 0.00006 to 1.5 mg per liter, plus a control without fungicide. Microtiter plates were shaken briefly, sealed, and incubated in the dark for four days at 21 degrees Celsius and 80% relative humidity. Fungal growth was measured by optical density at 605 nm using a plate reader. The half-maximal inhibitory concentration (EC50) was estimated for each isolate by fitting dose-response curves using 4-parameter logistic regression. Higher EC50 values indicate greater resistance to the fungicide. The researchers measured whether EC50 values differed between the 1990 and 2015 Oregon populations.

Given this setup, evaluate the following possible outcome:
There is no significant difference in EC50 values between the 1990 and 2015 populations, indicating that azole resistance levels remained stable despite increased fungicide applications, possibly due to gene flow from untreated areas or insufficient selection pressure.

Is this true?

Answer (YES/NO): NO